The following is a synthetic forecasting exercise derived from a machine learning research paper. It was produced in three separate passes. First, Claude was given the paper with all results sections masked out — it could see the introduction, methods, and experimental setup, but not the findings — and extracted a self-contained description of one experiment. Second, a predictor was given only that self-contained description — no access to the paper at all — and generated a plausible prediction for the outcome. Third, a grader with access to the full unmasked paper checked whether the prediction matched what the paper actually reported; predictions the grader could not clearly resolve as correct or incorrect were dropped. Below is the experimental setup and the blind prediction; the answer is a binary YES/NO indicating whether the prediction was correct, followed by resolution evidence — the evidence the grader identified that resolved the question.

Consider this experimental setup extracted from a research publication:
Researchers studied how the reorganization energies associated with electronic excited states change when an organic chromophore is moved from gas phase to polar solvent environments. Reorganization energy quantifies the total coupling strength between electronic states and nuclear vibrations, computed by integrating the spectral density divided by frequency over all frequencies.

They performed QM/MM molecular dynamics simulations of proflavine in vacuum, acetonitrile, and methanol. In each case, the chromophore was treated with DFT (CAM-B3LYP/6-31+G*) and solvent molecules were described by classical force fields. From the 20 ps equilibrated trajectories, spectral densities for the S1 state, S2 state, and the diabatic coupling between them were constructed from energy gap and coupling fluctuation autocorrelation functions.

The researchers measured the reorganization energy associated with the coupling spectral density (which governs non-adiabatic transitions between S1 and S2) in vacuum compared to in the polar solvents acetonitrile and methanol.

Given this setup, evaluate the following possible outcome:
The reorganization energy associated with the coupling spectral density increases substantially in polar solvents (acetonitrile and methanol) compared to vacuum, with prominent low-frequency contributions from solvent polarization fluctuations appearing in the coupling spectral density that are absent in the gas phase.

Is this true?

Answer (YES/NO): NO